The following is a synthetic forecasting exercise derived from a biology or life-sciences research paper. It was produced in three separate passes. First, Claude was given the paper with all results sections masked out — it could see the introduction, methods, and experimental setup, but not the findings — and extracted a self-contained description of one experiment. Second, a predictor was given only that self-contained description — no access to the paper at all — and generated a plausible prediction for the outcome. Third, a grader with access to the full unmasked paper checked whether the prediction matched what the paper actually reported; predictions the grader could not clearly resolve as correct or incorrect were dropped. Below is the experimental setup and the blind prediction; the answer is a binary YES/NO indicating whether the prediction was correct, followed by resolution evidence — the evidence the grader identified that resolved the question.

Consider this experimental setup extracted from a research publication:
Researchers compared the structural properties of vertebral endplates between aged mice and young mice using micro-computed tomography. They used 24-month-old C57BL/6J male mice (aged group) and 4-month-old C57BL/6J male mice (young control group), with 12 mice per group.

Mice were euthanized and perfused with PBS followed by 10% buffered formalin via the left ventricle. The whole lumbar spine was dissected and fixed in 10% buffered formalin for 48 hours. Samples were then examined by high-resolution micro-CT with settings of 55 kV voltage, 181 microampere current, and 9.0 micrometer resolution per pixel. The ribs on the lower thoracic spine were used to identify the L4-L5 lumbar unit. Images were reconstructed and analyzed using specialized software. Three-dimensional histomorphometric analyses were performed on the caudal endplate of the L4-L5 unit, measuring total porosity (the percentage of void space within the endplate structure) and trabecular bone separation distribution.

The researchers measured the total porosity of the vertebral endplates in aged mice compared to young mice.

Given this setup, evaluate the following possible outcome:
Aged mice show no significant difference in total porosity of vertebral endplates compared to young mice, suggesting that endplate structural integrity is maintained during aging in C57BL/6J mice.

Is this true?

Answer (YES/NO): NO